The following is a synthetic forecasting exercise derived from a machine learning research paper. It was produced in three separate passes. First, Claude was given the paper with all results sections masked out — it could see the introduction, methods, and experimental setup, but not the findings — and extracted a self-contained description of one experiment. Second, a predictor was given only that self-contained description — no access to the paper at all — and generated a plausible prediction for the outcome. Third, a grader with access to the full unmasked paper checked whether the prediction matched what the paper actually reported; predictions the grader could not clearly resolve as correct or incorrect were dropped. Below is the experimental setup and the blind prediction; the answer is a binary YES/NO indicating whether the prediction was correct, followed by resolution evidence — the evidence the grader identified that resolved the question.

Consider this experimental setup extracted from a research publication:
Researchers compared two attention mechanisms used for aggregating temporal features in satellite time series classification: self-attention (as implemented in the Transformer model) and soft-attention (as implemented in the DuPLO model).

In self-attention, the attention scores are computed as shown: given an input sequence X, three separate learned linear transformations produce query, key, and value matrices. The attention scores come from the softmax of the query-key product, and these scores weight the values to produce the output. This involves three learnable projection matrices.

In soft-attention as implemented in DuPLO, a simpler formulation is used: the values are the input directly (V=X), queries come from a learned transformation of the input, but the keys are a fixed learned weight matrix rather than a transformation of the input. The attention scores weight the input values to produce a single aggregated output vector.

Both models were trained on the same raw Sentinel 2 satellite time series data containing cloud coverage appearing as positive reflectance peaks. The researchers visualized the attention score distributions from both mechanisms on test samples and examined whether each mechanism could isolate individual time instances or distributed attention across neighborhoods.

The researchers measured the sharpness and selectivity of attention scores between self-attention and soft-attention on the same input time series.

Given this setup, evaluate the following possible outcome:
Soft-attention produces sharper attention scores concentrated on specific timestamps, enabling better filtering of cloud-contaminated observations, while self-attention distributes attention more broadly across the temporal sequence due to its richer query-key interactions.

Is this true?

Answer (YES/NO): NO